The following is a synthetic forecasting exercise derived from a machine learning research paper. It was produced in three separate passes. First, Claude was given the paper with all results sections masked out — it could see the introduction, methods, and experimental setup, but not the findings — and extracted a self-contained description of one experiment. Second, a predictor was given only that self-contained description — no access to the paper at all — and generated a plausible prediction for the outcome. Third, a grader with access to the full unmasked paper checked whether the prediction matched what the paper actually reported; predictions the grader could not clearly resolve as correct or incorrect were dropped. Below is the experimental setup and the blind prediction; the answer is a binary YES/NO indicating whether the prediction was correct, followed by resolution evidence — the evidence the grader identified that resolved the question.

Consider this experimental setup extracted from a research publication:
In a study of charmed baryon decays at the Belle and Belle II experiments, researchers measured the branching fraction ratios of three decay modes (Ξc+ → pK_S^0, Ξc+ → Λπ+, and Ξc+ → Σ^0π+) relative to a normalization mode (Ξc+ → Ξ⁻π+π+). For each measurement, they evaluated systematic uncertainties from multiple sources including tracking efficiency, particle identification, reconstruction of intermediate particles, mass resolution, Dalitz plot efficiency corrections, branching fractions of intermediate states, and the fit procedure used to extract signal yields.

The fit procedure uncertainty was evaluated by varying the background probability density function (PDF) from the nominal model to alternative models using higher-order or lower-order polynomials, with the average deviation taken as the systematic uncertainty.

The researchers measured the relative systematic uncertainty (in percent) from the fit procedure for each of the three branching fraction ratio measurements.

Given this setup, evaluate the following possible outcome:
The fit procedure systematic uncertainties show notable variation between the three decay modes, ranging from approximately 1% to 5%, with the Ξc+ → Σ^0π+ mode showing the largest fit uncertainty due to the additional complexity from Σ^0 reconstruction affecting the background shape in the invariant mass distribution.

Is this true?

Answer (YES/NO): NO